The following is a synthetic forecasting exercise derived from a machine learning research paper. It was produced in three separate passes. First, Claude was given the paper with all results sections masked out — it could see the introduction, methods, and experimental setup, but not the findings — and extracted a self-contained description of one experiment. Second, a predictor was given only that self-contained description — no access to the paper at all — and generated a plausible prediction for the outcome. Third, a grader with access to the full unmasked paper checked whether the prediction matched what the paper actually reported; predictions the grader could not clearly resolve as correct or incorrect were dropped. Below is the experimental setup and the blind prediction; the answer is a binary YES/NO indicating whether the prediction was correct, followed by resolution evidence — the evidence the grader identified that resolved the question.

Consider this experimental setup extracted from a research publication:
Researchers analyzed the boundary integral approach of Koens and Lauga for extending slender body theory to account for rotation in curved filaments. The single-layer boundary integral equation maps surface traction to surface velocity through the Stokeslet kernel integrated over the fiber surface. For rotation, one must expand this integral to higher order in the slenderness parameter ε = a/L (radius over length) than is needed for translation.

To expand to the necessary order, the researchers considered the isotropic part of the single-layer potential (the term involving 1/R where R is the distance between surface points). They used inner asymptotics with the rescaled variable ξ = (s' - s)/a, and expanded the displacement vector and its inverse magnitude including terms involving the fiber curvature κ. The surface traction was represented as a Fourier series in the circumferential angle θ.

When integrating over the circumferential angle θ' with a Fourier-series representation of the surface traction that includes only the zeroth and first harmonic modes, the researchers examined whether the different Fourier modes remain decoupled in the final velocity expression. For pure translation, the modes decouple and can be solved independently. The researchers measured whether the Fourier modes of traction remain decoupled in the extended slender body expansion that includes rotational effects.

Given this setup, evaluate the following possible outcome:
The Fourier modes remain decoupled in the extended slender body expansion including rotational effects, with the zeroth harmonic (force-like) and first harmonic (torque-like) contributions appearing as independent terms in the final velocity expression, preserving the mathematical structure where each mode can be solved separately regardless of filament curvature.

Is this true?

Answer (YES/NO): NO